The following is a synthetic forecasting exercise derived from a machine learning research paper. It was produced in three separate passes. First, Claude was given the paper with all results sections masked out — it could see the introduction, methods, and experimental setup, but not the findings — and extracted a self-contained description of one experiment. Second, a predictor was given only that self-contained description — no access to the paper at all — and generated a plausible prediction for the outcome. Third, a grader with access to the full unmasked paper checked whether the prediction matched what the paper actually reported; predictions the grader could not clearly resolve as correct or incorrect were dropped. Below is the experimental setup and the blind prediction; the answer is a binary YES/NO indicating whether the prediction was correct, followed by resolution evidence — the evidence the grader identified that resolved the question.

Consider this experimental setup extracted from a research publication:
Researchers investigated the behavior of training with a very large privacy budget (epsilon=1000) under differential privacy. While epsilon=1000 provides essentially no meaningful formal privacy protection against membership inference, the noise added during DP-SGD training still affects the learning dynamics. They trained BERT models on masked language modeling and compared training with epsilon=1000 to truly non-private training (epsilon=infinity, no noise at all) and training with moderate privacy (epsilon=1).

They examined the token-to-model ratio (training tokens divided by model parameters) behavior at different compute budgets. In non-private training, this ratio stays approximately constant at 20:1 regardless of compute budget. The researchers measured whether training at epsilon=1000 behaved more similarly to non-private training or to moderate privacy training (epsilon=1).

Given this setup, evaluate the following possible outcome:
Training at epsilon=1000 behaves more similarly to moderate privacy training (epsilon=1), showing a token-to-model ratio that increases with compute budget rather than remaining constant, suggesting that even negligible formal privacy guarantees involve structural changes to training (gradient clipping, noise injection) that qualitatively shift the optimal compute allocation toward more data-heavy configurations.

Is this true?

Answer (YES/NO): YES